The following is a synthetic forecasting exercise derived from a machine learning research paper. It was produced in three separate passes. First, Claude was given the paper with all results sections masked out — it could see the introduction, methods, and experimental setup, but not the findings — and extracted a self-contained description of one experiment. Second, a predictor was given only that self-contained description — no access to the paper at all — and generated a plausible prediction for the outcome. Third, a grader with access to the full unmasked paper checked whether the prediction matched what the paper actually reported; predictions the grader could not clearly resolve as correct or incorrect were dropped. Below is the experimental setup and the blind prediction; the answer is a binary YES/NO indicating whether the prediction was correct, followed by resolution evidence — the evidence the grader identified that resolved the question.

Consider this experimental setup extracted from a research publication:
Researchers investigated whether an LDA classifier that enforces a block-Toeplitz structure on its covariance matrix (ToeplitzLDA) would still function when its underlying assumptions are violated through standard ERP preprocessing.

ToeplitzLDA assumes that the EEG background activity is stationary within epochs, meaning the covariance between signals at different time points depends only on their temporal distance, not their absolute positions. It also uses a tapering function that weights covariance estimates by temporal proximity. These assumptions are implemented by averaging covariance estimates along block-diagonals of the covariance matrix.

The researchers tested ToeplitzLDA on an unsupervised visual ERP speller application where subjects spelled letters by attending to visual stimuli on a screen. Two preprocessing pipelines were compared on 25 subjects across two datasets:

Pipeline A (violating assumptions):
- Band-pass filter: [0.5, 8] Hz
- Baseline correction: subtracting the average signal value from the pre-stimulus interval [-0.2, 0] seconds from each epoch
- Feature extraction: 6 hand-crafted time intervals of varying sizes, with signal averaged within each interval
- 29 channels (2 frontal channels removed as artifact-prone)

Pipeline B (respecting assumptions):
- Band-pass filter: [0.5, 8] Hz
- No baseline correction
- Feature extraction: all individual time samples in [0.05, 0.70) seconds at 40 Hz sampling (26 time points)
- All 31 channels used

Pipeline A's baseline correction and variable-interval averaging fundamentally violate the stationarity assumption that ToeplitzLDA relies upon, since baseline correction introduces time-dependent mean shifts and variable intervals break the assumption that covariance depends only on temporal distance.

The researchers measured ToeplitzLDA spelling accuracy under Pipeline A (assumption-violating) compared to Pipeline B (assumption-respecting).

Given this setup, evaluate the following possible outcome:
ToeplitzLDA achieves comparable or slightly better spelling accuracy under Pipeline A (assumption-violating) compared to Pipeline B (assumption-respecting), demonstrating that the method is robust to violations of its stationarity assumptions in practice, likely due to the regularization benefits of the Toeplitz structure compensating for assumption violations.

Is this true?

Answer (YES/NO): NO